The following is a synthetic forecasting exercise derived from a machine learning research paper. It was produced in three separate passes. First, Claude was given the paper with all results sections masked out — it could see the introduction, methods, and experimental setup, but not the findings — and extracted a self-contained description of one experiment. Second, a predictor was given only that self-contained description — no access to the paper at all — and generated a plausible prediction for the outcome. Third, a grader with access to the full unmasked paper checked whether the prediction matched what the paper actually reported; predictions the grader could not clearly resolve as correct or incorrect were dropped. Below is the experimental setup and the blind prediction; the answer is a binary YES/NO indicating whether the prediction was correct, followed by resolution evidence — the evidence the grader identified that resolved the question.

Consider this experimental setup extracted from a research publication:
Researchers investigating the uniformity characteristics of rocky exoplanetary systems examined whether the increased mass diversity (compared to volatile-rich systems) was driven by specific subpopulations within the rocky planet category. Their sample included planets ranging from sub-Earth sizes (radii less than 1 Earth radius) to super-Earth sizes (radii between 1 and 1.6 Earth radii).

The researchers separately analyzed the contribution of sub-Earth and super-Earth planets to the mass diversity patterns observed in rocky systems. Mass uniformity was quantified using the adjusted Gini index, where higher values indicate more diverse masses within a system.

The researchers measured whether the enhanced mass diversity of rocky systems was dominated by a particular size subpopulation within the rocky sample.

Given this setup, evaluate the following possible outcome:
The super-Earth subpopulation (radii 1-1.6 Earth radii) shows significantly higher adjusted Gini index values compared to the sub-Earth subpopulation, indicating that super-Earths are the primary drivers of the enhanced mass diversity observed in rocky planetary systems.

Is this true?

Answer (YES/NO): NO